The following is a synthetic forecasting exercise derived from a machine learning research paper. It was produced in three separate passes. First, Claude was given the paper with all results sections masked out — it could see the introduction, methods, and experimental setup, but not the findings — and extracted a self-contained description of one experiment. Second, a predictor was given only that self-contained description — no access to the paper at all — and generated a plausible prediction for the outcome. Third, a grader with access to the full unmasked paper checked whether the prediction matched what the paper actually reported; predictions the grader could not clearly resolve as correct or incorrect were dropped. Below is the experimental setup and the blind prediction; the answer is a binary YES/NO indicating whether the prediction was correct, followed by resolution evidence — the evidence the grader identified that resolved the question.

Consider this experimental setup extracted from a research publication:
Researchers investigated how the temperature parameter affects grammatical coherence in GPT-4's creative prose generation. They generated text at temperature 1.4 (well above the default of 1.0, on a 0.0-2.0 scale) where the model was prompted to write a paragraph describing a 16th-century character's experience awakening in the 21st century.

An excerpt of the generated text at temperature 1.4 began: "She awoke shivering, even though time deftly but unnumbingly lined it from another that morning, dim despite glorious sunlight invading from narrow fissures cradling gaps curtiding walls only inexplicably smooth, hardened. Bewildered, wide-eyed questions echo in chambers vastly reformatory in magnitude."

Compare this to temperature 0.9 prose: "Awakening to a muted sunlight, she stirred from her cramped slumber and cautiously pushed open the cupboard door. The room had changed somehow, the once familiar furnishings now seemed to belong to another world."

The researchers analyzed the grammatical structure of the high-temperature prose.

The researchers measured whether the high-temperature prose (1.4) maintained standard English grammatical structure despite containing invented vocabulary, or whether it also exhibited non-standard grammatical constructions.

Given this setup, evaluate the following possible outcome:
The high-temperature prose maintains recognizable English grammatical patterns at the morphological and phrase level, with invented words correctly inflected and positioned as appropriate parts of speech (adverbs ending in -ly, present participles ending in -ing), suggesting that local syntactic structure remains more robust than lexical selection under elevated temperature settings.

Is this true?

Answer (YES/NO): NO